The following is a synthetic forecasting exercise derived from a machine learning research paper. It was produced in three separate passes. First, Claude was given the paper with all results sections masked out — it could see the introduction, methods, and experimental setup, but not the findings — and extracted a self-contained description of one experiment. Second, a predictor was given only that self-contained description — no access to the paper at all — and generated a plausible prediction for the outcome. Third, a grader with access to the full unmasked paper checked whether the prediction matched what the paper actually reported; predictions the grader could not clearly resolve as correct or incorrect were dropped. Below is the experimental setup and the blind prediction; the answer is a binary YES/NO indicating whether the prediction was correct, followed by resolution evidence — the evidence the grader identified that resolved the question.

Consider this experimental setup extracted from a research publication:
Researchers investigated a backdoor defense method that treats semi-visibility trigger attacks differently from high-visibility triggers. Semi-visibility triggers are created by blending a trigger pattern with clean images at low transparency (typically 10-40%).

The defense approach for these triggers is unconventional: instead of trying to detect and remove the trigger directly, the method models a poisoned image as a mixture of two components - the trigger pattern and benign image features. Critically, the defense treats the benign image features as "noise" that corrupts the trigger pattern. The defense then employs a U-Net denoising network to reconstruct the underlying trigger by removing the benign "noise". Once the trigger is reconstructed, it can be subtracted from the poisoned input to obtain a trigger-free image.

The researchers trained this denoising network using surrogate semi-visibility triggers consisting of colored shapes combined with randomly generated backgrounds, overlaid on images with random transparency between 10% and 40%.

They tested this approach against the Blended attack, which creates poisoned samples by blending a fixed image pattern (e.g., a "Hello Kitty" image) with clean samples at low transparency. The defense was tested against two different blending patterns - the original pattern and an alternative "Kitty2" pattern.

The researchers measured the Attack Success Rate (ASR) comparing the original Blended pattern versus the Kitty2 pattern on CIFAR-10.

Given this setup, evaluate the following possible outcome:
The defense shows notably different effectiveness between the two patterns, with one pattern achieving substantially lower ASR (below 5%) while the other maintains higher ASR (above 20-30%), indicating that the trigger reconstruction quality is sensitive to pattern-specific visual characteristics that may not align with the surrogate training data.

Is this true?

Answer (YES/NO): NO